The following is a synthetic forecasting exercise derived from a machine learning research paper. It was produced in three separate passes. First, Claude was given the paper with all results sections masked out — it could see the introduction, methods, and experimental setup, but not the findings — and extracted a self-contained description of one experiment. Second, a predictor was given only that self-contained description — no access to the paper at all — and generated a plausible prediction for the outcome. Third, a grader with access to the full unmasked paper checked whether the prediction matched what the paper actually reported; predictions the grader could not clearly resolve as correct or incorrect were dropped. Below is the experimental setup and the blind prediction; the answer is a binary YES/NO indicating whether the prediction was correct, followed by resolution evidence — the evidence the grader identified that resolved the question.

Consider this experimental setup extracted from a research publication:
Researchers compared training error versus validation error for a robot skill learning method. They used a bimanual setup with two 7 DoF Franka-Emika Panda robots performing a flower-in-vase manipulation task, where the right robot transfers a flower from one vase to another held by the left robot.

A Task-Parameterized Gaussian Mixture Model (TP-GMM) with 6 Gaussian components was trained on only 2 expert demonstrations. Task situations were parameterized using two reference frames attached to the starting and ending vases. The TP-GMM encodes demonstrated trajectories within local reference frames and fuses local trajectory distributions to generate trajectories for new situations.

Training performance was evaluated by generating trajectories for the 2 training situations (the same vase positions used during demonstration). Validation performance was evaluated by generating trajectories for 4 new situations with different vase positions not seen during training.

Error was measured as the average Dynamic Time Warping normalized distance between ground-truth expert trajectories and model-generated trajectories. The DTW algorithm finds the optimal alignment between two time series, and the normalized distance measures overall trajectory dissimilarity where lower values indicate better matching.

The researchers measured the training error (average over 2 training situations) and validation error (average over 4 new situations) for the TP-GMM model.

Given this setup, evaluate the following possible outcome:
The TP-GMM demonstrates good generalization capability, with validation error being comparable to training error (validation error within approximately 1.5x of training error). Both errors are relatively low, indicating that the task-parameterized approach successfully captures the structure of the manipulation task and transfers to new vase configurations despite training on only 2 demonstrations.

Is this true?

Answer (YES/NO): NO